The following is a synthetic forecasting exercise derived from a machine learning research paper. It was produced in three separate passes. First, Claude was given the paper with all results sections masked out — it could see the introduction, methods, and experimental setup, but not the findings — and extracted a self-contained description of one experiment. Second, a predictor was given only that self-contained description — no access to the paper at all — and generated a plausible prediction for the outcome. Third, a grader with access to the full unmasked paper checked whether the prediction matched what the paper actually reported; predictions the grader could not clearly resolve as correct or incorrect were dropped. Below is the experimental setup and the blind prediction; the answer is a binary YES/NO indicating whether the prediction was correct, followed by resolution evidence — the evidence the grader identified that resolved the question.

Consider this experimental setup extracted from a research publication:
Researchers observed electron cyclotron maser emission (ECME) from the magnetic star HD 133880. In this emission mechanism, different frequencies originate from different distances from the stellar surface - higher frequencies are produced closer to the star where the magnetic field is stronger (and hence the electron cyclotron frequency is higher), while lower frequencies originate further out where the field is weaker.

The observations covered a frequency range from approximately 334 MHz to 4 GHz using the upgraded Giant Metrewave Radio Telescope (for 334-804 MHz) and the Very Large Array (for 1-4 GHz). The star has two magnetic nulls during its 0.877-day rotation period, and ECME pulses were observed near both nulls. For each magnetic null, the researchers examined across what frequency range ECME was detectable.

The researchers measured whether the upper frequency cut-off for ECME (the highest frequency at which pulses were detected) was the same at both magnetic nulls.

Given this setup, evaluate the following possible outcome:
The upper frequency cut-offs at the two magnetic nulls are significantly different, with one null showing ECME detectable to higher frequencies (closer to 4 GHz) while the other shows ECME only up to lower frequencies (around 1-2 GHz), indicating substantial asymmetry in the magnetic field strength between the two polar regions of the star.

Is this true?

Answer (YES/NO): NO